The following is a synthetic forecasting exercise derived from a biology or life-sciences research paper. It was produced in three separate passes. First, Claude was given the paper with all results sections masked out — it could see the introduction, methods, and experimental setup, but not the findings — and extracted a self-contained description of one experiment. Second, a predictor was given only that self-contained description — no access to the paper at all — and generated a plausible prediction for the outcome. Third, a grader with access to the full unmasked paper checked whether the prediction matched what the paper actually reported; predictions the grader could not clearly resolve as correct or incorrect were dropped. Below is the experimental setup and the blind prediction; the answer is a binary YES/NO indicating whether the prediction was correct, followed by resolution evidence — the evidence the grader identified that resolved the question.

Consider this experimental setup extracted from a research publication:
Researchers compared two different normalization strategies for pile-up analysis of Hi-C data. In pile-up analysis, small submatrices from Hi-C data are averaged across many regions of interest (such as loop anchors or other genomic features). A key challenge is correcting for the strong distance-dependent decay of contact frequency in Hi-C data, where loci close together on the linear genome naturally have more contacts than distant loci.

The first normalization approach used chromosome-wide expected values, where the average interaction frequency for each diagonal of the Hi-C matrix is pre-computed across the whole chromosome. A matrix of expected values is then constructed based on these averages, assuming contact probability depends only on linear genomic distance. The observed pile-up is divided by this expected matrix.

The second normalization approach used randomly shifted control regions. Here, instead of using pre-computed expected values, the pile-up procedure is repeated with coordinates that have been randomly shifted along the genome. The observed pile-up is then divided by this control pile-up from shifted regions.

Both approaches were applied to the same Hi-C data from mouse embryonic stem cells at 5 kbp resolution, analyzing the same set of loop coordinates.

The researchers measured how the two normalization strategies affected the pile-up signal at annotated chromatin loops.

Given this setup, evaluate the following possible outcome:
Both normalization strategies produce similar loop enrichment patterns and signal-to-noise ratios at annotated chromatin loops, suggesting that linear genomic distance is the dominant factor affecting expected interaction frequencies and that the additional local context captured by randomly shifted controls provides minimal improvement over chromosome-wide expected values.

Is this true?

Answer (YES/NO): YES